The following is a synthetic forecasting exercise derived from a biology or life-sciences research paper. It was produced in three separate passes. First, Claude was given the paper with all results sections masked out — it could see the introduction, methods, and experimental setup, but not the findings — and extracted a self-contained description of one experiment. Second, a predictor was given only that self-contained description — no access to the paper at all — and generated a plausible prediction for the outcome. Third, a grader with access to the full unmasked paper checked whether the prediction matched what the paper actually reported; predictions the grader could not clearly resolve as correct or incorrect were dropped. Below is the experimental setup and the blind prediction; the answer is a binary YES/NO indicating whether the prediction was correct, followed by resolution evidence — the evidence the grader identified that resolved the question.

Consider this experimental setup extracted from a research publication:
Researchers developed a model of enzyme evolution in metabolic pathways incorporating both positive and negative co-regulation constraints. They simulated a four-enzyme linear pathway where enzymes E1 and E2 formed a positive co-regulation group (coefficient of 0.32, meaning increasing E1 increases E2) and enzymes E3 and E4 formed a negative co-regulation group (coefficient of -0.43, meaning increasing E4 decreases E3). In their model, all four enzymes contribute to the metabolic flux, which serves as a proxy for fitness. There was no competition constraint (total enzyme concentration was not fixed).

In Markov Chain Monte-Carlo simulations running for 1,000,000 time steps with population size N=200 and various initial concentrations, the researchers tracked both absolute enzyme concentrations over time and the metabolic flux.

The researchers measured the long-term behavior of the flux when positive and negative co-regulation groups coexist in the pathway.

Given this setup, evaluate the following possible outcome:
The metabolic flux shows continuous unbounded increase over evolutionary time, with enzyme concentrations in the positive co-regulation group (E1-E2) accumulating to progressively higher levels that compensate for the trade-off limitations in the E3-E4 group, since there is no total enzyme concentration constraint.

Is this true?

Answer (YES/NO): NO